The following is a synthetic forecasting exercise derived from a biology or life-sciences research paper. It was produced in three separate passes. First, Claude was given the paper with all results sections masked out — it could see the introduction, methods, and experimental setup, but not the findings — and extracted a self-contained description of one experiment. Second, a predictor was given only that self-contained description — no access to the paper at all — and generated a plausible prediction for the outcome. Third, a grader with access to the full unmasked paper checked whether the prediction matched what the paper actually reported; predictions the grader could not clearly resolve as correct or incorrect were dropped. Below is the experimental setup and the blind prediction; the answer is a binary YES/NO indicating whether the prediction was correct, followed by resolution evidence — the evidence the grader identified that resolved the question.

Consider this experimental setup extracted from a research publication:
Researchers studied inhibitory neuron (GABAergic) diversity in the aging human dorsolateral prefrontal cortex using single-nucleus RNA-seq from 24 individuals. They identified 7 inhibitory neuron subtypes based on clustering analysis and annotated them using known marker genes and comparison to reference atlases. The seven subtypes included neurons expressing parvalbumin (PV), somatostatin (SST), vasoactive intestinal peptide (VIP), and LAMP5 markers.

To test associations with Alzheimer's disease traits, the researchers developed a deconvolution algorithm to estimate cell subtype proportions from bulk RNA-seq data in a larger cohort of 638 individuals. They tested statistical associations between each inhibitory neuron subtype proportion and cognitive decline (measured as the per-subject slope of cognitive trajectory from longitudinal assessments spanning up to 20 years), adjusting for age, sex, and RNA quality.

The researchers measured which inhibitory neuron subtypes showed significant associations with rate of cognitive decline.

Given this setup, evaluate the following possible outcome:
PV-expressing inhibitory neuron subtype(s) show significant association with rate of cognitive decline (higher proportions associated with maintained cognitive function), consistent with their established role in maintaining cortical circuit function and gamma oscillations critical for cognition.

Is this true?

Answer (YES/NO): NO